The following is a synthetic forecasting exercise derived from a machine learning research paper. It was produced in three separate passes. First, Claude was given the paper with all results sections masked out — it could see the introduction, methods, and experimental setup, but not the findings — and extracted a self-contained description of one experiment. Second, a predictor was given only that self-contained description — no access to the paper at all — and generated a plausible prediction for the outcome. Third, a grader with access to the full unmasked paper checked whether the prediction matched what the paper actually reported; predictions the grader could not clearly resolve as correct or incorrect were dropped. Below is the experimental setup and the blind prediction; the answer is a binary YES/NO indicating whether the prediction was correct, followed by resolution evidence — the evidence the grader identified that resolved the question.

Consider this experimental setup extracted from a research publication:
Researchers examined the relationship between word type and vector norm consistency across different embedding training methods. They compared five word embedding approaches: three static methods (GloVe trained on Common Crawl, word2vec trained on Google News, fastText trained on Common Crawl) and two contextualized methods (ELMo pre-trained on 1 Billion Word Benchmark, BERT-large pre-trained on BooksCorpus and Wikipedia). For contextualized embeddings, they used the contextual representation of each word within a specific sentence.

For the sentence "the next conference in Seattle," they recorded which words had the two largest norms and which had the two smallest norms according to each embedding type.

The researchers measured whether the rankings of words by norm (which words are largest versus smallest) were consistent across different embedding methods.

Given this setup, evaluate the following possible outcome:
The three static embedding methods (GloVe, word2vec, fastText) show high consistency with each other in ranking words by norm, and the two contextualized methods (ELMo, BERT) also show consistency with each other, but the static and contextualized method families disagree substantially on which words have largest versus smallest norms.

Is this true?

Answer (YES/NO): NO